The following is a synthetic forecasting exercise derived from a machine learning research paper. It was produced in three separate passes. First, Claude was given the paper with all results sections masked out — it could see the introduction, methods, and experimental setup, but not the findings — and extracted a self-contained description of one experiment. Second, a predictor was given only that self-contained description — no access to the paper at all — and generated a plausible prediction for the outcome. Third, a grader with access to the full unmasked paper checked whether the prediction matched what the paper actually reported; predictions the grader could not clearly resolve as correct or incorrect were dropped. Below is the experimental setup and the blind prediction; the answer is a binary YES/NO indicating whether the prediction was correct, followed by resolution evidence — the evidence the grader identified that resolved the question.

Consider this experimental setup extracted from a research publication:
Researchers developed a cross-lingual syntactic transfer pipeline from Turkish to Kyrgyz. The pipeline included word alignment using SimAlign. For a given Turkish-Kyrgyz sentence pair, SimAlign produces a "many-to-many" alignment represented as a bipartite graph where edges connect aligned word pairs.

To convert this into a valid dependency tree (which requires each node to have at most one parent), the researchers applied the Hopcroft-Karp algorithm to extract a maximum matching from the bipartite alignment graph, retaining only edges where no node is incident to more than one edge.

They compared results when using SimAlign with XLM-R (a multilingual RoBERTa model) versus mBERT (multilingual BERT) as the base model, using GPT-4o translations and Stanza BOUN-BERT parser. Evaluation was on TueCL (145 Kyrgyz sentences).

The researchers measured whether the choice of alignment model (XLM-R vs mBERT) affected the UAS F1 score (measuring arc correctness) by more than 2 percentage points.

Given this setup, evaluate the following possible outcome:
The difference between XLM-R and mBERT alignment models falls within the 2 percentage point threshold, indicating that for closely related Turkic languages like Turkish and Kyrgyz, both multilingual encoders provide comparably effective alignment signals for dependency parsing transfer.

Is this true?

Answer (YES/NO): NO